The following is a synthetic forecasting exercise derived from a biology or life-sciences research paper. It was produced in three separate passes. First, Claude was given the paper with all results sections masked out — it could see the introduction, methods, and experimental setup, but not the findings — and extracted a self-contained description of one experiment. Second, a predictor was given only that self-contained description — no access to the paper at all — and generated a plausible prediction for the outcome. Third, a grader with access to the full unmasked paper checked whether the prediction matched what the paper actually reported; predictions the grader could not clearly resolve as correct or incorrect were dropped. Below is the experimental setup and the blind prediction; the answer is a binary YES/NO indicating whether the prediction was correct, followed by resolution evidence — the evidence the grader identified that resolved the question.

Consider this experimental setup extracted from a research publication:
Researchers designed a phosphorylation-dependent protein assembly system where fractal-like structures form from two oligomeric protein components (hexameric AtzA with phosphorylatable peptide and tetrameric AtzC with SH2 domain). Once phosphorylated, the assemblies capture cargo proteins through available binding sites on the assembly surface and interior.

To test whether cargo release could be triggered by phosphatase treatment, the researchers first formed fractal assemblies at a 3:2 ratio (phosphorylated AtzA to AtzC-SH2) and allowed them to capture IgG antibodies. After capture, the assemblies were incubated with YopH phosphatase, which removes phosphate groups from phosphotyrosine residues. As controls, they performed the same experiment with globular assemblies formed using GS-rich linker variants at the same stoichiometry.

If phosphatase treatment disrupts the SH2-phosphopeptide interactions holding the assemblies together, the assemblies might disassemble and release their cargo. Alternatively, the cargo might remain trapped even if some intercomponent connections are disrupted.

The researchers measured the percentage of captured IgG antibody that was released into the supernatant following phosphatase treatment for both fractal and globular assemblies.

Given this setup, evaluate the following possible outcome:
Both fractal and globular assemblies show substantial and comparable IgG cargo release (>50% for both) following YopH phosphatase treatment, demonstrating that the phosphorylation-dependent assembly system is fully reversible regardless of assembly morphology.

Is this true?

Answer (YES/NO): NO